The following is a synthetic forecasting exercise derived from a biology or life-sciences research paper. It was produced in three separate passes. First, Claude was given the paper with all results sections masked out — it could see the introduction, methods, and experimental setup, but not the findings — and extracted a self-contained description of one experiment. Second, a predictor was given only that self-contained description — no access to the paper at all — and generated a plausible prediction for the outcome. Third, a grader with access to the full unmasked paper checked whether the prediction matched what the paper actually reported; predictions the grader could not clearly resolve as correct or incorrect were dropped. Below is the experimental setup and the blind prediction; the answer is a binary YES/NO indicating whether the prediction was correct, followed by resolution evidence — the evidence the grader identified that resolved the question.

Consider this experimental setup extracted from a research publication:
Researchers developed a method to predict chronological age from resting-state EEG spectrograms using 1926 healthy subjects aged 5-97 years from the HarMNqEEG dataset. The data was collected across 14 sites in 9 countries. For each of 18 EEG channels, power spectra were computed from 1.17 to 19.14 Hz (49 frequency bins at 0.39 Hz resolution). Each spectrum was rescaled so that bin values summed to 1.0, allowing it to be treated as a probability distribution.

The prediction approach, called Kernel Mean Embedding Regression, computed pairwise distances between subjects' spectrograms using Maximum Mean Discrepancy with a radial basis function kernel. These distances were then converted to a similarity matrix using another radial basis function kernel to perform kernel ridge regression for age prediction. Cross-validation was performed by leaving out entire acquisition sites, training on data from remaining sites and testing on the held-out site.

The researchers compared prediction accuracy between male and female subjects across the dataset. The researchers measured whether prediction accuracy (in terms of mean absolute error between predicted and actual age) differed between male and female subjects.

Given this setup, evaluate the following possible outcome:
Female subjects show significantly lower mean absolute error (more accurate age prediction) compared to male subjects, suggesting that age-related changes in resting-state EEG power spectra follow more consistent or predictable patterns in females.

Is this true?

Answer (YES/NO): NO